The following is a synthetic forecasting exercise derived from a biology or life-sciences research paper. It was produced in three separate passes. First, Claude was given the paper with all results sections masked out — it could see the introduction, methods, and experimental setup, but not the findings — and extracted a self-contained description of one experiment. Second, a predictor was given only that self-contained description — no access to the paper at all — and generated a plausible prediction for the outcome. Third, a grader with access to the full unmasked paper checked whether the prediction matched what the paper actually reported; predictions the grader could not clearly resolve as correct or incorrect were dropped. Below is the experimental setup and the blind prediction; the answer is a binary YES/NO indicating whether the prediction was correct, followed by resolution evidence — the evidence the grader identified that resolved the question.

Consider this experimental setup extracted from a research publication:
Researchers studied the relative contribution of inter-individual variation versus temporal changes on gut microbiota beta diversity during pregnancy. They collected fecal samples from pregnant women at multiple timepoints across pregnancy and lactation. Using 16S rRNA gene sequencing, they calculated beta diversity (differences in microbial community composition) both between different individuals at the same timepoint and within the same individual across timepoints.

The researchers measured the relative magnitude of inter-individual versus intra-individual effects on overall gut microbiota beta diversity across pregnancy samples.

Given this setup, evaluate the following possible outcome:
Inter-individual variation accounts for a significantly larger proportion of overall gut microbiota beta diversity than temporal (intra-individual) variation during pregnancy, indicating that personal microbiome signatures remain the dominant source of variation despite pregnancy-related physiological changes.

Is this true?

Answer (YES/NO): YES